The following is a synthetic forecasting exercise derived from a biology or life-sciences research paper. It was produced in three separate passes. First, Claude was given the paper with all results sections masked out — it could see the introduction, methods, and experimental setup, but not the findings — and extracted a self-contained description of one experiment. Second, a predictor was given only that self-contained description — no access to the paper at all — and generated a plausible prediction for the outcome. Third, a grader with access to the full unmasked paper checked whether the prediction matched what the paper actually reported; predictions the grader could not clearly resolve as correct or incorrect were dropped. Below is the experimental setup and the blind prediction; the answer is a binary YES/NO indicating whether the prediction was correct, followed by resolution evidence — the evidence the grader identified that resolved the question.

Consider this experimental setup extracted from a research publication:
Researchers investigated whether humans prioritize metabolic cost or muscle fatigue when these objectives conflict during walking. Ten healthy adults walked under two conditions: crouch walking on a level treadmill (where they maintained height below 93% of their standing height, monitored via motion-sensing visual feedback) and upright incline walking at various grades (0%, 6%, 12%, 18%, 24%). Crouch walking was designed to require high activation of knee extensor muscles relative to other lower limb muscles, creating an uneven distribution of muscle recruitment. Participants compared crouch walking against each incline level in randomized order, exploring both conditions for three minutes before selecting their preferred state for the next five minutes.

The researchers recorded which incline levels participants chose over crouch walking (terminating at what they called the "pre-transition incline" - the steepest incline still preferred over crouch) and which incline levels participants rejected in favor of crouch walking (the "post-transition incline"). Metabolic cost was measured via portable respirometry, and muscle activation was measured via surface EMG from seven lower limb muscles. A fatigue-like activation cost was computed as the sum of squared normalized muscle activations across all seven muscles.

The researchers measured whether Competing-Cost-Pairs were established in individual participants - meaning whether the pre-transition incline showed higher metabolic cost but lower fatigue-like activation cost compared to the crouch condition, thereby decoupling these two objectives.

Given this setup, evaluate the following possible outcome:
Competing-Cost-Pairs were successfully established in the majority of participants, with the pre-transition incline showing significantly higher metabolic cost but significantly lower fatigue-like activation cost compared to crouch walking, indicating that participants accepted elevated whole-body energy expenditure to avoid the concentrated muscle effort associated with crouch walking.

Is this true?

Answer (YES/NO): YES